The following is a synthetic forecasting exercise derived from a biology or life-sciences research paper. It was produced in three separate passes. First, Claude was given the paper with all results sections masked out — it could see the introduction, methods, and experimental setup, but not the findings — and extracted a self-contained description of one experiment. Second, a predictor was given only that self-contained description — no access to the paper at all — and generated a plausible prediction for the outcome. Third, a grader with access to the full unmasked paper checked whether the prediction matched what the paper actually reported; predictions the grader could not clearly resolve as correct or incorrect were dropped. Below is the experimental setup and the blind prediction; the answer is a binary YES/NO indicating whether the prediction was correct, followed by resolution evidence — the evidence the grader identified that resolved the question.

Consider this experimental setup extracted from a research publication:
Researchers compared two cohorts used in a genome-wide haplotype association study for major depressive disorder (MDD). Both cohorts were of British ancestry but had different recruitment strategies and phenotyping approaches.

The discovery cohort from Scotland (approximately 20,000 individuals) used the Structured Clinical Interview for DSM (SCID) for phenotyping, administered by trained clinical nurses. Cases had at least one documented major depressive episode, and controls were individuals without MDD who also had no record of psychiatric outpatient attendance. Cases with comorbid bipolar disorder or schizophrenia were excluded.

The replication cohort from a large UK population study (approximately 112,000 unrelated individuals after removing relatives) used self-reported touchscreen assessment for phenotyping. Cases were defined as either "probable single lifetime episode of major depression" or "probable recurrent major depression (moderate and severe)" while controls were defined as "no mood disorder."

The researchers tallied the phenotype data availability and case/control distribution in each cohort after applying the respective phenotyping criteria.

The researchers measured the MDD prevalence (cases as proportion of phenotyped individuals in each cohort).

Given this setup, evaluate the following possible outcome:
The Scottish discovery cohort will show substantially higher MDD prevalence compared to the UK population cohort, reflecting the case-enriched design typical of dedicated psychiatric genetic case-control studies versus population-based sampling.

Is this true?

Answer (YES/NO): NO